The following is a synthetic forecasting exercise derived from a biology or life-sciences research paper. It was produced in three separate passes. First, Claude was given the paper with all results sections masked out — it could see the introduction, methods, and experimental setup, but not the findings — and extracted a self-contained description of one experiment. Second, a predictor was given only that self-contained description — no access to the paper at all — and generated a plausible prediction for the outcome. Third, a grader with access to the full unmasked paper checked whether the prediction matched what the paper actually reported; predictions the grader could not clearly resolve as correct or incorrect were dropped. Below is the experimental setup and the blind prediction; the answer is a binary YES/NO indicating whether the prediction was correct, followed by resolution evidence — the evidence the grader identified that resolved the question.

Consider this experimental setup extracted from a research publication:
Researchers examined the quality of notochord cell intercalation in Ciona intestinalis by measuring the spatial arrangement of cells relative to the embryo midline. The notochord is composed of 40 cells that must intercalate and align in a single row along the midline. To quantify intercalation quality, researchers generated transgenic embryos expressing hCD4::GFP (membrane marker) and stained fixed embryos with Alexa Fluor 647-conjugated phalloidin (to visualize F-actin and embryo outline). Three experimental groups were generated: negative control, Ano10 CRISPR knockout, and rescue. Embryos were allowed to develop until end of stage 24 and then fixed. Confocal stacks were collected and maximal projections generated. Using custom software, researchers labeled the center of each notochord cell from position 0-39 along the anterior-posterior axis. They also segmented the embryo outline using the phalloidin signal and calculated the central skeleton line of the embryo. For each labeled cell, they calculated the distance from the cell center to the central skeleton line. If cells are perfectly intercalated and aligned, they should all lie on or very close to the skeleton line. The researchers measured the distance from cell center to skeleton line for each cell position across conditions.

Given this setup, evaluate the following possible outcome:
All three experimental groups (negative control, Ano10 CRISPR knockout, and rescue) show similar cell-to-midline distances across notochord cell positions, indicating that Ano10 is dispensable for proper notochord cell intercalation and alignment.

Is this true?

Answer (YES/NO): NO